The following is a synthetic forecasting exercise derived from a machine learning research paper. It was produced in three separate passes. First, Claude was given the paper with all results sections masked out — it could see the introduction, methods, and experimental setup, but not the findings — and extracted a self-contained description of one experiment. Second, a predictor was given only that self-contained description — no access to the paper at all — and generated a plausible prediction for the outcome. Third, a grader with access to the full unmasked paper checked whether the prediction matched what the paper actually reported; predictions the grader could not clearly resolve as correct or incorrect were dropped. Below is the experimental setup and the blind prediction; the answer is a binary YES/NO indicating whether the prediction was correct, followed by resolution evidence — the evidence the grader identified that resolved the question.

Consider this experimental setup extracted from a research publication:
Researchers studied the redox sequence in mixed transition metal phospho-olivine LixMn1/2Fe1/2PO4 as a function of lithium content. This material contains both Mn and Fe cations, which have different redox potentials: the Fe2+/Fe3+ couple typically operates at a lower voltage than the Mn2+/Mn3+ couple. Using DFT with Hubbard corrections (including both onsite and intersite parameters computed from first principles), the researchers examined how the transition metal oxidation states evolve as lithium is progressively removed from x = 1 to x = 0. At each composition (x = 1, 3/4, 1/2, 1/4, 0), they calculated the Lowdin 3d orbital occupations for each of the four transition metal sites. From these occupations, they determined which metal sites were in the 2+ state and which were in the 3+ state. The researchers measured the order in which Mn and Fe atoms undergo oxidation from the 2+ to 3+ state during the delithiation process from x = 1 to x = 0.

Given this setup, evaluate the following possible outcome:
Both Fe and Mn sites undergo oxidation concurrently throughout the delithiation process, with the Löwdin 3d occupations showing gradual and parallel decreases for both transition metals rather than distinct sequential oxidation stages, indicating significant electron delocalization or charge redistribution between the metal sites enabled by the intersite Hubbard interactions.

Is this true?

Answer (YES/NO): NO